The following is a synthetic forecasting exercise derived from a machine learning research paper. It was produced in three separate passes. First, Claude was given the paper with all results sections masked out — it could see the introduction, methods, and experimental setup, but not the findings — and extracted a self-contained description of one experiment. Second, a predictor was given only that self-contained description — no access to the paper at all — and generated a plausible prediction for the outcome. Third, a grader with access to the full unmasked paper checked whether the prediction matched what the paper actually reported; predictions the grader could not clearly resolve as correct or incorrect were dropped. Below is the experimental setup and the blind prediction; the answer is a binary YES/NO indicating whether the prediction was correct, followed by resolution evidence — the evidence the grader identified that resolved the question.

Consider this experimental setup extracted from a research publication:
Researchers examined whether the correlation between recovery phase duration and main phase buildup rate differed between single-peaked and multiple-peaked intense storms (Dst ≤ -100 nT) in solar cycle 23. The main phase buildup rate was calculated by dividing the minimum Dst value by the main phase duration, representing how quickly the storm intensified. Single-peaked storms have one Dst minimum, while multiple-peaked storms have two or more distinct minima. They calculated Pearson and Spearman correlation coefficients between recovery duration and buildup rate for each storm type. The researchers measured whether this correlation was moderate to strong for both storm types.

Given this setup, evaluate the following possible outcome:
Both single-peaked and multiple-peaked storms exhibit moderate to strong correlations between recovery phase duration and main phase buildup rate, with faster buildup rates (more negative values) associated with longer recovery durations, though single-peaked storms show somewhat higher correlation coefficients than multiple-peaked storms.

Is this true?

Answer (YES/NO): NO